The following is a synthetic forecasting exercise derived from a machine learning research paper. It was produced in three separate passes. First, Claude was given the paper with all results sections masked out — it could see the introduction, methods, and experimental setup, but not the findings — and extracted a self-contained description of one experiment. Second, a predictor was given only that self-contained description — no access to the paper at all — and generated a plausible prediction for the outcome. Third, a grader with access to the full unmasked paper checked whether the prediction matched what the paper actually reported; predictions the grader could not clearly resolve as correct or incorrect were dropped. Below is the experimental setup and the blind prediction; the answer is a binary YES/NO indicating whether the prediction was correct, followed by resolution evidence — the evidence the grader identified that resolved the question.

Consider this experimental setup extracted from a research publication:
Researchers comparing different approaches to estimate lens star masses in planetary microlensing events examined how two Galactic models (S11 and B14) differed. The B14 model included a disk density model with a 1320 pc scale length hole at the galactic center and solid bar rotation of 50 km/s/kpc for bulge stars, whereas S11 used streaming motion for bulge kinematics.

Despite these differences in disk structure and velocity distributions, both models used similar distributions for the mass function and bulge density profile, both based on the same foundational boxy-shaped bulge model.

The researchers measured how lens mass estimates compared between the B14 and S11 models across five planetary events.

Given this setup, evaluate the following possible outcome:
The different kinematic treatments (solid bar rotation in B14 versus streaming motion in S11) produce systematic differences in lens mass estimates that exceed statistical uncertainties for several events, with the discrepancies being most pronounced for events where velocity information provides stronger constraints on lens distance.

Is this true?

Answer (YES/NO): NO